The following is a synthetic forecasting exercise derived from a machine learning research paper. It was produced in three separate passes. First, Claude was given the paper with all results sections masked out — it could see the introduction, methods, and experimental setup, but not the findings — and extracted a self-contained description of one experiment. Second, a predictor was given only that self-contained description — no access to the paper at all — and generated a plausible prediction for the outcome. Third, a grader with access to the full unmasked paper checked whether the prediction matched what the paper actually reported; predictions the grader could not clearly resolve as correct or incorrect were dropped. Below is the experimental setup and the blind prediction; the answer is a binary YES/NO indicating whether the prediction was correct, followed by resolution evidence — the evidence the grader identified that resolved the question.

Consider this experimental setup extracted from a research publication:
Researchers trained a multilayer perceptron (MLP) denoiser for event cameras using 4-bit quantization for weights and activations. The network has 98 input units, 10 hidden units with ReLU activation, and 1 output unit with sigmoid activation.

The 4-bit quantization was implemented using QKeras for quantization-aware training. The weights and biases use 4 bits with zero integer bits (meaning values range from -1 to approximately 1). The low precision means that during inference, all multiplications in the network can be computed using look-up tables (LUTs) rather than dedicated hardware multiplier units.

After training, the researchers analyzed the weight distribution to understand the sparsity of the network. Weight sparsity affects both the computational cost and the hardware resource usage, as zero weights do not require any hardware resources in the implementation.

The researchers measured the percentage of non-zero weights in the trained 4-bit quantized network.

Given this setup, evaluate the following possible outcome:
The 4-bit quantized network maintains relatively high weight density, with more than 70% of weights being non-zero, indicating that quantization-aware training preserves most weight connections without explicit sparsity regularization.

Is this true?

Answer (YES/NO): NO